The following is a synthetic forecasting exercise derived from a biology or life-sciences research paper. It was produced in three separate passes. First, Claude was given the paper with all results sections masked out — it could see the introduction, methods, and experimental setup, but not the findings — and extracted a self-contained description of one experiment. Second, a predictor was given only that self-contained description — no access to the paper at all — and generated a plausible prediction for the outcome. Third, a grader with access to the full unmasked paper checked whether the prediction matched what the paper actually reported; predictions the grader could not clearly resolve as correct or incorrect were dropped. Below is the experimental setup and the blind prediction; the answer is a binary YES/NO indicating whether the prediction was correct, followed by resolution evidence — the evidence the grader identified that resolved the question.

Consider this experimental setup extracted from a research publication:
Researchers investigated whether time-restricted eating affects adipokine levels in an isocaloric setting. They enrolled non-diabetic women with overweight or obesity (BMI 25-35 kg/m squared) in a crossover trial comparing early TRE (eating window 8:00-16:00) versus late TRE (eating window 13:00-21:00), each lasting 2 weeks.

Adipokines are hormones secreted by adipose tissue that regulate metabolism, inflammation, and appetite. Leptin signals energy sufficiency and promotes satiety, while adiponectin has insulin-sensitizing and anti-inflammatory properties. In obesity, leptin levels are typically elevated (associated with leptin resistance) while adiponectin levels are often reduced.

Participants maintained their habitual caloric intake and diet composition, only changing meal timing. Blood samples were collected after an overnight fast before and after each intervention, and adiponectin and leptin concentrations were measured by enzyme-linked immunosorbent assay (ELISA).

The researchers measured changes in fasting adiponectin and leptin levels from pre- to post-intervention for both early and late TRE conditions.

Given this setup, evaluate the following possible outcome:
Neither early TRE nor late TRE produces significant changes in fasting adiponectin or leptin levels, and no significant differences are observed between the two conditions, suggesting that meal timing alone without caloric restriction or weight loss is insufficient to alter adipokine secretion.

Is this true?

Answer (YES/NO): NO